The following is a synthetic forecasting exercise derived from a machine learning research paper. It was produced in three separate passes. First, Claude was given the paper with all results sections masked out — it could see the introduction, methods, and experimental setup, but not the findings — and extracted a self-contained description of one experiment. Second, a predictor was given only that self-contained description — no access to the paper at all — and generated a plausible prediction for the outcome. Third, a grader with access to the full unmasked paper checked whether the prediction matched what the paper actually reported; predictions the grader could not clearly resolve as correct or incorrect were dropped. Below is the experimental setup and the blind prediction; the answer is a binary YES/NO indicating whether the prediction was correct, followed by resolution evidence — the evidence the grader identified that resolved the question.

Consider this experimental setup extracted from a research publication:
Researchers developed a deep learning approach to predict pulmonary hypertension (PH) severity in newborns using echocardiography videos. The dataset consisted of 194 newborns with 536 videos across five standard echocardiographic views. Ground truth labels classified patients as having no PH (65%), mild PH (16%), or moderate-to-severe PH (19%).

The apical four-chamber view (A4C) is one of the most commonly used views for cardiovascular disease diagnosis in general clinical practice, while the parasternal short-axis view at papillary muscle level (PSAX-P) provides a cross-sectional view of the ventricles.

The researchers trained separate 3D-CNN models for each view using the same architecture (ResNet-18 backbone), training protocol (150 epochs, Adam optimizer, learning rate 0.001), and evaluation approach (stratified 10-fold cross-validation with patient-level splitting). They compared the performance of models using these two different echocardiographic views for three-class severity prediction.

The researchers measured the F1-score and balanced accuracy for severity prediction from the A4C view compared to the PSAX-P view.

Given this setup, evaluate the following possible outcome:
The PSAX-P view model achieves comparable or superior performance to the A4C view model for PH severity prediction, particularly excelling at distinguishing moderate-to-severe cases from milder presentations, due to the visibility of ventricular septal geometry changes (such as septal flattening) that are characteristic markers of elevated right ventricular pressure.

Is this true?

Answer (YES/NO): YES